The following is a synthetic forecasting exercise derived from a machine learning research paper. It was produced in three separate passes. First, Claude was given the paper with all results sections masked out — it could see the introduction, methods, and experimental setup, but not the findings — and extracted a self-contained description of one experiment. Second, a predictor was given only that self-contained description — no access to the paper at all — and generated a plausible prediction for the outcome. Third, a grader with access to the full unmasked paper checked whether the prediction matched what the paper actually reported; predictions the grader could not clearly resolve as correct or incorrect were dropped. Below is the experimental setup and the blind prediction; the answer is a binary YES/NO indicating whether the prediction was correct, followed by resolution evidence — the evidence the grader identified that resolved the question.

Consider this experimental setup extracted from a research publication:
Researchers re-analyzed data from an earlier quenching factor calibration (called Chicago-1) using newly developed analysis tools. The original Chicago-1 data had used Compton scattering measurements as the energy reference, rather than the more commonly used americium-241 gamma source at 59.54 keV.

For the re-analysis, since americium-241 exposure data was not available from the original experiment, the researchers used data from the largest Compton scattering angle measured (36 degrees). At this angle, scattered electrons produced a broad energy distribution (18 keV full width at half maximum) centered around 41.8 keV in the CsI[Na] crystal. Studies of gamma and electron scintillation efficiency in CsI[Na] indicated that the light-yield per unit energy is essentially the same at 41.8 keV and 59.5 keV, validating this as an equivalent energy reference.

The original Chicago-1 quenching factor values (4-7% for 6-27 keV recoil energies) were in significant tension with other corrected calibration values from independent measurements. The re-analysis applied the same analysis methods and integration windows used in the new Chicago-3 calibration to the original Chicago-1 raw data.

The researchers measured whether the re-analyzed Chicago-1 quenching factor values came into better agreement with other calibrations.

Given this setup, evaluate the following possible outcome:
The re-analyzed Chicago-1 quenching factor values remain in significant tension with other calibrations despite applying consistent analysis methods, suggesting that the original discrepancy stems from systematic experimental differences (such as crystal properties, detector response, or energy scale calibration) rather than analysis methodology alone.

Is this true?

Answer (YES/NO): NO